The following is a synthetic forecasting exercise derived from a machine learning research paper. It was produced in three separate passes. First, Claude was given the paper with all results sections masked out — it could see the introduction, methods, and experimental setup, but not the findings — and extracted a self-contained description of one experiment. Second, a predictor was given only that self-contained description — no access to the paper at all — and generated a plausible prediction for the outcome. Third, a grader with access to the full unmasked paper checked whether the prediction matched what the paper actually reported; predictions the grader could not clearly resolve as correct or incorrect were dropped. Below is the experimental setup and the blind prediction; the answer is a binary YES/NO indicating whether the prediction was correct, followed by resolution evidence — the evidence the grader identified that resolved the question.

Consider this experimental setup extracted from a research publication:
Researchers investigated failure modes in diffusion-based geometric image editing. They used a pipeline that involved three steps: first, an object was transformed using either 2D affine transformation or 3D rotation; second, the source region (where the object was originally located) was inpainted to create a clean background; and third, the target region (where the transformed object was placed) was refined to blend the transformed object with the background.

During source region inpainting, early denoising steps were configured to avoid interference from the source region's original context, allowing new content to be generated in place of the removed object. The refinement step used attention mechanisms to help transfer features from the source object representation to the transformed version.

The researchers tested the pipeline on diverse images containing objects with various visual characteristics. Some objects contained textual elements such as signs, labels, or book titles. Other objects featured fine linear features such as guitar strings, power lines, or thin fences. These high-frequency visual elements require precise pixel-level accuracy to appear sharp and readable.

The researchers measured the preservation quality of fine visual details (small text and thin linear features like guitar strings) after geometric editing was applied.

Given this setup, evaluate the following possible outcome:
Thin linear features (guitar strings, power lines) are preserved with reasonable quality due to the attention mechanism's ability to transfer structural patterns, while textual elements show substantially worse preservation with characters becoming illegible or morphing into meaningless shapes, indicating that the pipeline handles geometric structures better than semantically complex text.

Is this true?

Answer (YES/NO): NO